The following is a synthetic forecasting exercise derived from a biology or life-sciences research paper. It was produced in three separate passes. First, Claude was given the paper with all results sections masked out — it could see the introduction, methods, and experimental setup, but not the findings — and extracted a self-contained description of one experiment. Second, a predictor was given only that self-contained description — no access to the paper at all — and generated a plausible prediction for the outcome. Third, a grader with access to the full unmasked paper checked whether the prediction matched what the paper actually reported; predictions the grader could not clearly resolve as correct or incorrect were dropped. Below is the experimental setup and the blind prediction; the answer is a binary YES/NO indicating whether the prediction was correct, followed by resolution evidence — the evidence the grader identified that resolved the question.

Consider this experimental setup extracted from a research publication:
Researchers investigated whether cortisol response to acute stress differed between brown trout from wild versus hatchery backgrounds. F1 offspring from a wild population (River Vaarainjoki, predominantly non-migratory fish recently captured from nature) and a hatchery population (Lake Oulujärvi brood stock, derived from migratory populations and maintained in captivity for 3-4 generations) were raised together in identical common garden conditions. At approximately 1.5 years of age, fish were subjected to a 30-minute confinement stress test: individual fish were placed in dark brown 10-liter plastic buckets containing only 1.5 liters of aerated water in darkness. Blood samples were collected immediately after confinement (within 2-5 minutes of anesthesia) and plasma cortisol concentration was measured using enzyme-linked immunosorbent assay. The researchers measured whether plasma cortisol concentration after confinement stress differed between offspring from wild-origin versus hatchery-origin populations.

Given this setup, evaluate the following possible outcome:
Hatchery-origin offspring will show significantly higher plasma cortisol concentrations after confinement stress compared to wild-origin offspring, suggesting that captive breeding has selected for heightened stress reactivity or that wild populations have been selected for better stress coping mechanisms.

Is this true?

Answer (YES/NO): NO